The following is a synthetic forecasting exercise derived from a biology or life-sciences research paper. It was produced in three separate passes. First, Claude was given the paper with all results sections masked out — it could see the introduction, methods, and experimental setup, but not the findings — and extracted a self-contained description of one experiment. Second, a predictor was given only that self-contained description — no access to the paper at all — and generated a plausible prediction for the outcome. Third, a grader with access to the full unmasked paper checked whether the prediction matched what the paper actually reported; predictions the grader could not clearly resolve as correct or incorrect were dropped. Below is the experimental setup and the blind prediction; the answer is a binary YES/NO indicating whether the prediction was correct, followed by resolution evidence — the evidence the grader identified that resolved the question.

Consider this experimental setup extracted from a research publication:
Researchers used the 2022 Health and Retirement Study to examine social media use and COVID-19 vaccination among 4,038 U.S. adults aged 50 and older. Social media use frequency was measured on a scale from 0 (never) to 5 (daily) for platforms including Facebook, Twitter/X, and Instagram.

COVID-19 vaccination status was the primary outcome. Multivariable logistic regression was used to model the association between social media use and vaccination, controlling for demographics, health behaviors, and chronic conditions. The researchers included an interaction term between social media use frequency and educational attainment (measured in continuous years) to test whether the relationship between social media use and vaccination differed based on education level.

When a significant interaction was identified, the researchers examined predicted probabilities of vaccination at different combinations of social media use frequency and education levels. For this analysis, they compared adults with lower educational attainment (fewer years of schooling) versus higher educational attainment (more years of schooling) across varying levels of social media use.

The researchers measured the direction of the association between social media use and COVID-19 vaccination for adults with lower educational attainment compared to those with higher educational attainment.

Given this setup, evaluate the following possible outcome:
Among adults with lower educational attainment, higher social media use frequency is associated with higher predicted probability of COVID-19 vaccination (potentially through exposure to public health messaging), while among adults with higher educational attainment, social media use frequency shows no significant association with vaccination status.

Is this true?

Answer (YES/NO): NO